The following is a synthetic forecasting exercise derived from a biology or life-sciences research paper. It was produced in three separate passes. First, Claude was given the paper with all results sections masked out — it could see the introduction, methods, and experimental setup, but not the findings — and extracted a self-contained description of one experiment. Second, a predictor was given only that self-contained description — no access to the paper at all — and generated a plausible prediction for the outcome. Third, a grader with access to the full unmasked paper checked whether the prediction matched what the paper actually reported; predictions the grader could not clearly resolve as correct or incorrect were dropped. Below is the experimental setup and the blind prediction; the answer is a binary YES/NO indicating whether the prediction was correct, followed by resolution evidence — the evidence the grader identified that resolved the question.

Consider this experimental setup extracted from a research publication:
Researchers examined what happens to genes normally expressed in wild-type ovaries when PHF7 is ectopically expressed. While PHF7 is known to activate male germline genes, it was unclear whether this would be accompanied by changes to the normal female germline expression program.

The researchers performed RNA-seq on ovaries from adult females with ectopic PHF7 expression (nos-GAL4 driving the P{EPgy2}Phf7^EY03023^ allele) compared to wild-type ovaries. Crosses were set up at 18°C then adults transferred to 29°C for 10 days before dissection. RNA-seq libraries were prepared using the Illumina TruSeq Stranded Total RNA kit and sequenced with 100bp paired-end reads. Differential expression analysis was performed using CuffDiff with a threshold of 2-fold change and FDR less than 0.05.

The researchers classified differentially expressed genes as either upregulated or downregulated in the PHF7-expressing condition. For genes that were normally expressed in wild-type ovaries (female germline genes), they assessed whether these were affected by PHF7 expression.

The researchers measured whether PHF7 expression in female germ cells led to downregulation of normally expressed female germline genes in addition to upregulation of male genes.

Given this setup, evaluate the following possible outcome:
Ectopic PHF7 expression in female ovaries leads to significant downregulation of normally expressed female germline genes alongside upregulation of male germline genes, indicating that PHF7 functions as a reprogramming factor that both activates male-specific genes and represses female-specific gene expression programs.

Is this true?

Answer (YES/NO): YES